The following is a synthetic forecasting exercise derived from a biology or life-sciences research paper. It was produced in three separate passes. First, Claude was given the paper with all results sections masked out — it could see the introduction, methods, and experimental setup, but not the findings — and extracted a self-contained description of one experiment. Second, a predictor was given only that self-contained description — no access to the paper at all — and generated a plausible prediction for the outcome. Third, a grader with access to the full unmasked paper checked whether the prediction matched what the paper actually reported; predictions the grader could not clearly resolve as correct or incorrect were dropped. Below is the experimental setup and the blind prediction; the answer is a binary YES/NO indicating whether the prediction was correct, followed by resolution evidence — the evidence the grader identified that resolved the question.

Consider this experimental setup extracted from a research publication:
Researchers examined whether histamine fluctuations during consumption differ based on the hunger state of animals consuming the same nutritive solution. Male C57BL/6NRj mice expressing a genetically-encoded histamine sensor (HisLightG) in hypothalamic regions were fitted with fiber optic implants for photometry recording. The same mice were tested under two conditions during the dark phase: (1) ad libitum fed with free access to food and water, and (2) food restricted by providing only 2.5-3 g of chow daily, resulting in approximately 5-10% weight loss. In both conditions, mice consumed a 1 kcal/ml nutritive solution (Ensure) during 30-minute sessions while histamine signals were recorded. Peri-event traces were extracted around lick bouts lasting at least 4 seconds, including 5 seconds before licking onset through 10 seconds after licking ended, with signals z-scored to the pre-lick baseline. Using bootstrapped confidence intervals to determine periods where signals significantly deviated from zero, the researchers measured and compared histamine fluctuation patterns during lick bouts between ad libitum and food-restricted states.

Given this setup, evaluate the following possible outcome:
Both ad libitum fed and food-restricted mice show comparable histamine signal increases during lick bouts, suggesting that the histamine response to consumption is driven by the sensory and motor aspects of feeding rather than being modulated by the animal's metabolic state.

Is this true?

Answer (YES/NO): NO